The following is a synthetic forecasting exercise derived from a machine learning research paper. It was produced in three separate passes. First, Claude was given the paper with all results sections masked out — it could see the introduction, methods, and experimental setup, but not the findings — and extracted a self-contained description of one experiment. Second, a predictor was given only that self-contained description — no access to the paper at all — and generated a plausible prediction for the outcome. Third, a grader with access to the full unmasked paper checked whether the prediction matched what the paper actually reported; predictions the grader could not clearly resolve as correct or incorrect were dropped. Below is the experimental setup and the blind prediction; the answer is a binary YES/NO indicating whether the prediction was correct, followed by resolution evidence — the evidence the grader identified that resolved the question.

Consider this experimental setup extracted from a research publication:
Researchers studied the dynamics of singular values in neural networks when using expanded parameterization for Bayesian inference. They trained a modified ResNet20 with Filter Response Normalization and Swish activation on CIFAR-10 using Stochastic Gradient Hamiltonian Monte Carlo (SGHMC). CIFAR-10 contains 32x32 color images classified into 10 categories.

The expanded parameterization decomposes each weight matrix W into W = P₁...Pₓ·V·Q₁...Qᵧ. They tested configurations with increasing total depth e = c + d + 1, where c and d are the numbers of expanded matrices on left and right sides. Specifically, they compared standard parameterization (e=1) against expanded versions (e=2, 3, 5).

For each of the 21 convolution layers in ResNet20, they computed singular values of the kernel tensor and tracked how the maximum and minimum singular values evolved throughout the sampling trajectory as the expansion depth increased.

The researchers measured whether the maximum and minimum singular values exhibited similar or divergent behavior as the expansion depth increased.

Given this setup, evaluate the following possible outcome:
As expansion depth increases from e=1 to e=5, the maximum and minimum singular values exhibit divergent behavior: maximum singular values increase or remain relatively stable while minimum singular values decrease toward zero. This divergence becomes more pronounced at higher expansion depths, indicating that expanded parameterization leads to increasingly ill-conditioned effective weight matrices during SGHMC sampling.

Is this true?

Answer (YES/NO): YES